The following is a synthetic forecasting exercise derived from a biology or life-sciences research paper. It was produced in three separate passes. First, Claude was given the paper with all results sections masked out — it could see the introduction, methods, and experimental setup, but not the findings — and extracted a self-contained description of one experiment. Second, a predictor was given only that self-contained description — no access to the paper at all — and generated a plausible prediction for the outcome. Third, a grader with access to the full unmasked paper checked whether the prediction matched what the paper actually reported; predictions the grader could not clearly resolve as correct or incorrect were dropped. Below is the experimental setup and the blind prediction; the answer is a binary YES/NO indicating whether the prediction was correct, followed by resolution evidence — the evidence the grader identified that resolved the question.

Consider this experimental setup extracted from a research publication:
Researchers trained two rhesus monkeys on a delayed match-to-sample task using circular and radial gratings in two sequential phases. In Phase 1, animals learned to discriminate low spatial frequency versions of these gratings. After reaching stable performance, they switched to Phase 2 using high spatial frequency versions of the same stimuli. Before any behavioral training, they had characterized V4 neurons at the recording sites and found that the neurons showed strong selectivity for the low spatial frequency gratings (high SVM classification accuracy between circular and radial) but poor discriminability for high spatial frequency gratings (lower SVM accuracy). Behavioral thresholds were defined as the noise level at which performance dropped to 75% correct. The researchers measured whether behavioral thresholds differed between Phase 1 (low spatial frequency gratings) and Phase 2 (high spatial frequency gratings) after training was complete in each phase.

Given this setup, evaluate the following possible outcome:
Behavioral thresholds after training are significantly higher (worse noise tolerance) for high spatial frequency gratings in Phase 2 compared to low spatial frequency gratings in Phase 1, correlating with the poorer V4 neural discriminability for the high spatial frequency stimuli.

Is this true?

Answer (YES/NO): NO